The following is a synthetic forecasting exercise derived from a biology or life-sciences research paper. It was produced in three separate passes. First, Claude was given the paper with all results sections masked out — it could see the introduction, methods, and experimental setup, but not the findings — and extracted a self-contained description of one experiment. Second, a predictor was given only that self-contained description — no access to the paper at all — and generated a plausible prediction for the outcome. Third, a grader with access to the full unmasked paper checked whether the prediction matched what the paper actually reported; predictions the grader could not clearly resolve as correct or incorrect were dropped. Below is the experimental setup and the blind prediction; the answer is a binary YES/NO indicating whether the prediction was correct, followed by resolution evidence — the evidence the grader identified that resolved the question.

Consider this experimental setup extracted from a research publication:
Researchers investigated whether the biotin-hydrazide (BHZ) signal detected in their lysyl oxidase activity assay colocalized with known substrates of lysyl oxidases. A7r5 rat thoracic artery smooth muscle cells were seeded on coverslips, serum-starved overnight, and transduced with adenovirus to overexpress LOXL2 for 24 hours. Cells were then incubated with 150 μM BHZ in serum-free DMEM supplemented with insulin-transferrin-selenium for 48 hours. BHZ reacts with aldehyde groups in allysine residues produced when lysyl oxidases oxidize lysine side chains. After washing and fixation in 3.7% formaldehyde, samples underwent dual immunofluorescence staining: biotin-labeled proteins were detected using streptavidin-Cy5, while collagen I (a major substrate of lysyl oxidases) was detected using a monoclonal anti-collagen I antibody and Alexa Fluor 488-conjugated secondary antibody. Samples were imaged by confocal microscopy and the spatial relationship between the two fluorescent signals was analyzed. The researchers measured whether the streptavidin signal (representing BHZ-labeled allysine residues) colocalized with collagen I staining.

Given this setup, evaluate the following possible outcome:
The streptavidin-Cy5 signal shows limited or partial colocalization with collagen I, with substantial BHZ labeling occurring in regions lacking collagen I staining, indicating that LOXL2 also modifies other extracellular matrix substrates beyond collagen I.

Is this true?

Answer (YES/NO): NO